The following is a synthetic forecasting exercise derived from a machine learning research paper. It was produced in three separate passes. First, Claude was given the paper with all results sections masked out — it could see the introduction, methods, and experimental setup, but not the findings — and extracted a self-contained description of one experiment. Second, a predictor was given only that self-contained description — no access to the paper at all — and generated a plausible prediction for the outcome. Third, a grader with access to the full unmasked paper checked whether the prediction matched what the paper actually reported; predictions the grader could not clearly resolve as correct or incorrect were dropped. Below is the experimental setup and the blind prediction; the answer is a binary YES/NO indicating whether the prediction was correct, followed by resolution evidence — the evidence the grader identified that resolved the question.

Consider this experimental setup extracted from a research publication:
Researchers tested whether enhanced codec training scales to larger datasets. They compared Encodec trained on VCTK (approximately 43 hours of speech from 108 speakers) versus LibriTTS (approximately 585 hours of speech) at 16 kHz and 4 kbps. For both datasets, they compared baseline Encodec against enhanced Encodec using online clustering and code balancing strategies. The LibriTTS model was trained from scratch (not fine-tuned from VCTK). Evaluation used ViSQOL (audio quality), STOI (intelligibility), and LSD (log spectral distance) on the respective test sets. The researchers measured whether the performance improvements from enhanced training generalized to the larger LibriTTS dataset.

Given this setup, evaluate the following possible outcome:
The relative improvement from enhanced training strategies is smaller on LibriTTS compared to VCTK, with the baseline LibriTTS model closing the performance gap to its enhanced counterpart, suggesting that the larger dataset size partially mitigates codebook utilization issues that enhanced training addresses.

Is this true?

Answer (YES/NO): NO